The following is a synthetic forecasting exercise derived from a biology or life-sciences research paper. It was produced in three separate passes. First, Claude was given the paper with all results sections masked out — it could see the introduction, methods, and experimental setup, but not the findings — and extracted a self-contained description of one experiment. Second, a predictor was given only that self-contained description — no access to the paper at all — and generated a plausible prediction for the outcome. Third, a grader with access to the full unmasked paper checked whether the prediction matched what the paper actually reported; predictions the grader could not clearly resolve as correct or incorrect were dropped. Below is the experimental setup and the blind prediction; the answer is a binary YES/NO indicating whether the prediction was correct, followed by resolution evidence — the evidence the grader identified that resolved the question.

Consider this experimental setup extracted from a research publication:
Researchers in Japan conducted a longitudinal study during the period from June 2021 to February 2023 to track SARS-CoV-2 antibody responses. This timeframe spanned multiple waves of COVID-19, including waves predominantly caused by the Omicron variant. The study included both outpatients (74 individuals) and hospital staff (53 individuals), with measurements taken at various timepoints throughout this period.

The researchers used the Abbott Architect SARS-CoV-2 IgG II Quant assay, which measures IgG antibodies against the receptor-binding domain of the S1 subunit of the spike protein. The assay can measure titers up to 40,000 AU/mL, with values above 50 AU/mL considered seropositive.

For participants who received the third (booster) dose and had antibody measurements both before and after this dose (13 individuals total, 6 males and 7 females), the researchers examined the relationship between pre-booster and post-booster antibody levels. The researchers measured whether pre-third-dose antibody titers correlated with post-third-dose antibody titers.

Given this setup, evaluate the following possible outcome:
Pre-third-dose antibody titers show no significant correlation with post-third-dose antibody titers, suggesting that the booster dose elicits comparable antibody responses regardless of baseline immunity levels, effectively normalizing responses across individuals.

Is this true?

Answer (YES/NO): NO